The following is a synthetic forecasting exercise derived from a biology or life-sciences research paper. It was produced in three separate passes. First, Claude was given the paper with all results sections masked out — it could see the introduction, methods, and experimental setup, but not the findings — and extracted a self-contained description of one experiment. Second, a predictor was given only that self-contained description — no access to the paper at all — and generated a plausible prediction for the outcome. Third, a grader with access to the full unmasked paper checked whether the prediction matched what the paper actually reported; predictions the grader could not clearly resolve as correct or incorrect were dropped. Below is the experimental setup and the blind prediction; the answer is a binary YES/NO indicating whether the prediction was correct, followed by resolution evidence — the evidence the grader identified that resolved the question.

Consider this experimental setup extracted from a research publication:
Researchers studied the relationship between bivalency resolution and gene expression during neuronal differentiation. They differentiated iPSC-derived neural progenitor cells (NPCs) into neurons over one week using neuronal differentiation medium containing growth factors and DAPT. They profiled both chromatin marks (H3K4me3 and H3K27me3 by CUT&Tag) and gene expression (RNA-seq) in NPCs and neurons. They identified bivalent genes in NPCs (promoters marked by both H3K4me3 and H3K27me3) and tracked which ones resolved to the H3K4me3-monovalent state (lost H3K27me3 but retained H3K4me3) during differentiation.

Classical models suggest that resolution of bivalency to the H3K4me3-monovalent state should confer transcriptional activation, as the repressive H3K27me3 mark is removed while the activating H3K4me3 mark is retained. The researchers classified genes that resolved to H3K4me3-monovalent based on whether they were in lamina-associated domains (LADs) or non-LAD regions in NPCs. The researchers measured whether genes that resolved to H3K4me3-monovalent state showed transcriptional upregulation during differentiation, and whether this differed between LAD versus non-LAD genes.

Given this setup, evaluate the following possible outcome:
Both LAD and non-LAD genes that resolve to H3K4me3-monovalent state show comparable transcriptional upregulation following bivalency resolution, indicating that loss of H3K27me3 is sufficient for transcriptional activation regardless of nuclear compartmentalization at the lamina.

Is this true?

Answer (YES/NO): NO